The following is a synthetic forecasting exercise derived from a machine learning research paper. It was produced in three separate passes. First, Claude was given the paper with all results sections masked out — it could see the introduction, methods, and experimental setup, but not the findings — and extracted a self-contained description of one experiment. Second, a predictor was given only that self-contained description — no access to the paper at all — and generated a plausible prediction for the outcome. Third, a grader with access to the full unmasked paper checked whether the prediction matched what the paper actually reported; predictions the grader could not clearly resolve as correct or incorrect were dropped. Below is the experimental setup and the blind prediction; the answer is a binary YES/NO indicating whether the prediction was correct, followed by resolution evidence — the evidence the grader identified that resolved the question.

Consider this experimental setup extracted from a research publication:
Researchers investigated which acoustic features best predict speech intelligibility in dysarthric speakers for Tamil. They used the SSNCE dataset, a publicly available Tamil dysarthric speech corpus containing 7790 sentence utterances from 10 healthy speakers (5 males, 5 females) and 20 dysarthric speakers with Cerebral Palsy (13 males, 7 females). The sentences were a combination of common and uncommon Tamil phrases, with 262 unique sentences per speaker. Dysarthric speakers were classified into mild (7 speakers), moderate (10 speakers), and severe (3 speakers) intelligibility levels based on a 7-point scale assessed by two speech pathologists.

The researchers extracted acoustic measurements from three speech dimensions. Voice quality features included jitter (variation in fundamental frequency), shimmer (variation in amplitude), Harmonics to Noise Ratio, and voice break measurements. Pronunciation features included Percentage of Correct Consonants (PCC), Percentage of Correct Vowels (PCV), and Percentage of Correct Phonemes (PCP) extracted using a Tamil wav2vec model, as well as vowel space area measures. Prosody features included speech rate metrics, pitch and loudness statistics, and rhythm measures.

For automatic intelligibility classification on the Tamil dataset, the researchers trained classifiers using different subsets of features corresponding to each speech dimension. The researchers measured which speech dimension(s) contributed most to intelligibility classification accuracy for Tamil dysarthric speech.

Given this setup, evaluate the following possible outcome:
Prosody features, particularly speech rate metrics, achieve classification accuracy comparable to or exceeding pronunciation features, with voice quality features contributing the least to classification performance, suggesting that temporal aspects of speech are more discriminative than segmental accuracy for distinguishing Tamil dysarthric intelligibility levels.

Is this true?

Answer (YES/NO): NO